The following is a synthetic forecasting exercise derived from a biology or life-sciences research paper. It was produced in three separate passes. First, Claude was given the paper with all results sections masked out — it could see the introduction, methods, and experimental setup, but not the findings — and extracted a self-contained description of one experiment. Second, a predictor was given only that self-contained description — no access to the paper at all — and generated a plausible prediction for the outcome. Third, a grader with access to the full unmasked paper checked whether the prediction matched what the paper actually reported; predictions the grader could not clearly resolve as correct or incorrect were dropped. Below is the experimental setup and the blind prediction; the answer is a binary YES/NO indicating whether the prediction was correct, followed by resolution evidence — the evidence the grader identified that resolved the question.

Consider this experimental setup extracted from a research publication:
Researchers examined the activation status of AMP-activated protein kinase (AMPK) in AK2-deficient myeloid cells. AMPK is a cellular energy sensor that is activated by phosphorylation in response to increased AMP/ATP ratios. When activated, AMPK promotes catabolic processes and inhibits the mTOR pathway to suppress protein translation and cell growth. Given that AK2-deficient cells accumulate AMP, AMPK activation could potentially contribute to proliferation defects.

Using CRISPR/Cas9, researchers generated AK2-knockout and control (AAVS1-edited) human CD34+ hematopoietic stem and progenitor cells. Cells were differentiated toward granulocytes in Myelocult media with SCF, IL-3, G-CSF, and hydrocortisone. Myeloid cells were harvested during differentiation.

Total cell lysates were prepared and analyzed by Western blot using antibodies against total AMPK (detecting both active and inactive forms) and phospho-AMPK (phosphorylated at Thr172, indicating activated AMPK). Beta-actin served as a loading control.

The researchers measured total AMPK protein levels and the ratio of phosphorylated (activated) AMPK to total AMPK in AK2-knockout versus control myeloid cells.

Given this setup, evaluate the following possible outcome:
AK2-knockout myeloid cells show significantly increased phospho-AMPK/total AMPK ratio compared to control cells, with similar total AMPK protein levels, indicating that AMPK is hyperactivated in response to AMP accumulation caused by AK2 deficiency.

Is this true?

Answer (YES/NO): NO